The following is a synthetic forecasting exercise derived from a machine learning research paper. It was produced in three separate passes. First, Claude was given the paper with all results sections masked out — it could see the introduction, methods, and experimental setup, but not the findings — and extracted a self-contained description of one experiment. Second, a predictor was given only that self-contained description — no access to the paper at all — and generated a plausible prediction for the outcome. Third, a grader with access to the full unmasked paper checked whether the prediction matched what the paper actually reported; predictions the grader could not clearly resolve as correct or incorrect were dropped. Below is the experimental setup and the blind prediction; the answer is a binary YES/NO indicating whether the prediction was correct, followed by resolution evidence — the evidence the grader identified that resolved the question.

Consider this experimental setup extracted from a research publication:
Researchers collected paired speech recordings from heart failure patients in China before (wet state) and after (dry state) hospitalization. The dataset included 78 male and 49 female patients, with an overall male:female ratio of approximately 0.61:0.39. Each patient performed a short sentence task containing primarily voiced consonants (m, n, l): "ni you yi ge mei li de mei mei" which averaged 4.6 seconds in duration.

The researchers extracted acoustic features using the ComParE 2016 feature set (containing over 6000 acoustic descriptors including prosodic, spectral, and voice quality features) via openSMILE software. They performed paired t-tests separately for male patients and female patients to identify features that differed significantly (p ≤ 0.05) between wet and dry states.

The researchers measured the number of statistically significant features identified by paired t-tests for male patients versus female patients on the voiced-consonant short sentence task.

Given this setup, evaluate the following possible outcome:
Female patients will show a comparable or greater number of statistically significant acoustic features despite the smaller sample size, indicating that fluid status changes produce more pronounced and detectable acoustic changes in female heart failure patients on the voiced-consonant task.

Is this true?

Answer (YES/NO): NO